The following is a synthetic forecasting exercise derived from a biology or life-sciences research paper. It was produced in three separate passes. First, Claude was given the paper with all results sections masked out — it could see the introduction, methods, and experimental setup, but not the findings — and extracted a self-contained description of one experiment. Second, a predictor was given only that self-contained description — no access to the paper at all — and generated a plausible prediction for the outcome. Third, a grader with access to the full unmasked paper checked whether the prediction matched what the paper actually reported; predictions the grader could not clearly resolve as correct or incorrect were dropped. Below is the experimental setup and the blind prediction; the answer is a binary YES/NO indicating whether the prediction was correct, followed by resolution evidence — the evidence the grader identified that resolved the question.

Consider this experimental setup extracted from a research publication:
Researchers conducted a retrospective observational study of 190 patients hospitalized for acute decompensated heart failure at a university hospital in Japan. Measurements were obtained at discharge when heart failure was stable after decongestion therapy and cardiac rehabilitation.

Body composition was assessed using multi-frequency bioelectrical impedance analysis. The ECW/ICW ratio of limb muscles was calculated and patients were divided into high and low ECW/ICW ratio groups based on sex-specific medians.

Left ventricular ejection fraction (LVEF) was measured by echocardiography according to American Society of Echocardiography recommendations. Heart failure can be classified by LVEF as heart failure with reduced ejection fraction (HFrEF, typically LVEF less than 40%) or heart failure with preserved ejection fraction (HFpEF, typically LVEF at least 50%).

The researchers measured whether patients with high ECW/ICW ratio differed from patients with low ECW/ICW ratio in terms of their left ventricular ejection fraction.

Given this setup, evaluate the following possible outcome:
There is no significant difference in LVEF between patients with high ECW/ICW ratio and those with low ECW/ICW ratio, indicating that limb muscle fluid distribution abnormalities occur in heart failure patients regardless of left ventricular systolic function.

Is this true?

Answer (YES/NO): NO